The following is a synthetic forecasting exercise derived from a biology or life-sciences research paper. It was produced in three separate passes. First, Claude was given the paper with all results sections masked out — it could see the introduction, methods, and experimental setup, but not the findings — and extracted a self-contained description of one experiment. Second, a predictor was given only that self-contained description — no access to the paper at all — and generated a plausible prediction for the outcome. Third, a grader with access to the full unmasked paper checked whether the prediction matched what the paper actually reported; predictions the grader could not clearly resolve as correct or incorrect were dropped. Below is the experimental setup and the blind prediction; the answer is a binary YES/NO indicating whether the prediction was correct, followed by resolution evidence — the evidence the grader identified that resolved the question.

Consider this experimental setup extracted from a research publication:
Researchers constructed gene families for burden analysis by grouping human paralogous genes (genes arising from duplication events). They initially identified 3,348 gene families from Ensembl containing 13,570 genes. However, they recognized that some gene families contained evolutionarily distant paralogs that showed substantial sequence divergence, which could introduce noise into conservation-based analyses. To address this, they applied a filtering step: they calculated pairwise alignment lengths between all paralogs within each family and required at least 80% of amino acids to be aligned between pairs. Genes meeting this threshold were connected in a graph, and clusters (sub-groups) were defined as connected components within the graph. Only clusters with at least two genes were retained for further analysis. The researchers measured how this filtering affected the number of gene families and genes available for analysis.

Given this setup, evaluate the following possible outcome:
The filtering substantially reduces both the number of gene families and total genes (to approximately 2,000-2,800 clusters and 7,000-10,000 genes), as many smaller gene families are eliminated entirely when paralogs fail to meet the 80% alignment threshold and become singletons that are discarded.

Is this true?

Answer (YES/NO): NO